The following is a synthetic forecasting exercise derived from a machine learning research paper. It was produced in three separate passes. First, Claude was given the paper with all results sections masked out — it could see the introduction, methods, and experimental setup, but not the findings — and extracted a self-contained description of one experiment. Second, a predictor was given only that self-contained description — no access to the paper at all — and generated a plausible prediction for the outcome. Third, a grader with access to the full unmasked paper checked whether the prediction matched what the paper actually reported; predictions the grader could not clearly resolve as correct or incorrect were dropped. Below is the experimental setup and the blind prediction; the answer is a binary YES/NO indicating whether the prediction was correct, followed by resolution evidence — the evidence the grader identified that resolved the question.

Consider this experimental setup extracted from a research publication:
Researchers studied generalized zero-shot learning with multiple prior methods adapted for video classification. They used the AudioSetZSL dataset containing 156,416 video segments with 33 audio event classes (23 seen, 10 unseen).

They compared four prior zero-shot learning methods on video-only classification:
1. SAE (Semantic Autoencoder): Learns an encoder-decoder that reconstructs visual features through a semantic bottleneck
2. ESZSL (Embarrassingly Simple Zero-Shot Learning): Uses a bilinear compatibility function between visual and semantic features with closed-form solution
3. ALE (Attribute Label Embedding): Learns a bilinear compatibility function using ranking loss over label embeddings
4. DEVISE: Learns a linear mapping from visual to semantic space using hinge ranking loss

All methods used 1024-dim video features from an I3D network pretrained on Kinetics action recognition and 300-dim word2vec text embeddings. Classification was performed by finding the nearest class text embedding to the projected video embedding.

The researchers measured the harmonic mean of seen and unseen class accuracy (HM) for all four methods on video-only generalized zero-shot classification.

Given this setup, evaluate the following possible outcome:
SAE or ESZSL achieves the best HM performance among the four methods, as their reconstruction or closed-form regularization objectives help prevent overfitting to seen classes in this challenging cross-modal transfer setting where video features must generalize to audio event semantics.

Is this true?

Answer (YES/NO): NO